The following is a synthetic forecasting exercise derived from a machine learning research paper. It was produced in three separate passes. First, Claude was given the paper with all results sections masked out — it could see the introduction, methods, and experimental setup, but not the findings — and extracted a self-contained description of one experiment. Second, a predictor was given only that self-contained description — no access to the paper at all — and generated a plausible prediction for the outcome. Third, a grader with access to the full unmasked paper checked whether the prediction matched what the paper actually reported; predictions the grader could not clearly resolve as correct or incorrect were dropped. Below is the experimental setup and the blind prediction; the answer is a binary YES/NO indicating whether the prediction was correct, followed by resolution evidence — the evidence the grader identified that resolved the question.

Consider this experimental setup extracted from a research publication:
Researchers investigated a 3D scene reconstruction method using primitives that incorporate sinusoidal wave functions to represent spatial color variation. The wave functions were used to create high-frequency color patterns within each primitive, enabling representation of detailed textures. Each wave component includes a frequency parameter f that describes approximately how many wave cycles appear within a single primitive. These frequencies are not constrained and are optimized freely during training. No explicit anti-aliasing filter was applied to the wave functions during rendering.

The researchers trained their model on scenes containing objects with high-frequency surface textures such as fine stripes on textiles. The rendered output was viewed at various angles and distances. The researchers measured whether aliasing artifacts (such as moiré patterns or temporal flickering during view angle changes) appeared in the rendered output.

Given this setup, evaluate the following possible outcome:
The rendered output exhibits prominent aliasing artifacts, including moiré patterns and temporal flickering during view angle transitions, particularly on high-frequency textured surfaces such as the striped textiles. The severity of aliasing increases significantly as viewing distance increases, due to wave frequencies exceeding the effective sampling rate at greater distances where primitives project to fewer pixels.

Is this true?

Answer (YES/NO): NO